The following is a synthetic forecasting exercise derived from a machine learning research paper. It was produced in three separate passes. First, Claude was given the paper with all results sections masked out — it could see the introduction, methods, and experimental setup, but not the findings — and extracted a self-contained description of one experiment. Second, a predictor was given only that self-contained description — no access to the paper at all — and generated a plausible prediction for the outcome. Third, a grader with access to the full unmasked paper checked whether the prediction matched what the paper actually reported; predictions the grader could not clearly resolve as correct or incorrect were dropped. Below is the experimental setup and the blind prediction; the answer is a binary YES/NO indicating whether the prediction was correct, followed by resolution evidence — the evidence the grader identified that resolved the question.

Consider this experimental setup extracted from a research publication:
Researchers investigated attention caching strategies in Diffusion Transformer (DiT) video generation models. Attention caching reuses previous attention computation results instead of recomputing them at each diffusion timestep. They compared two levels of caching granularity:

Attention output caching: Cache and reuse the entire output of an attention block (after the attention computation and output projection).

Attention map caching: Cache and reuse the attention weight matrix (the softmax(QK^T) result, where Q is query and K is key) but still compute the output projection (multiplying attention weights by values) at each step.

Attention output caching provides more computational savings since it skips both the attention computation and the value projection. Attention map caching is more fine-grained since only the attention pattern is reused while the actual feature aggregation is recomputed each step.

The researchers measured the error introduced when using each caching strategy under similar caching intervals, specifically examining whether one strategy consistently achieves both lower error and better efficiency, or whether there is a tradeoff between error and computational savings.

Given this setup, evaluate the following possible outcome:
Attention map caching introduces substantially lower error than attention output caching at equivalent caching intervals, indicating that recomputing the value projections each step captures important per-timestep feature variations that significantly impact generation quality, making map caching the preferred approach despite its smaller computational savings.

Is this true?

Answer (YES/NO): NO